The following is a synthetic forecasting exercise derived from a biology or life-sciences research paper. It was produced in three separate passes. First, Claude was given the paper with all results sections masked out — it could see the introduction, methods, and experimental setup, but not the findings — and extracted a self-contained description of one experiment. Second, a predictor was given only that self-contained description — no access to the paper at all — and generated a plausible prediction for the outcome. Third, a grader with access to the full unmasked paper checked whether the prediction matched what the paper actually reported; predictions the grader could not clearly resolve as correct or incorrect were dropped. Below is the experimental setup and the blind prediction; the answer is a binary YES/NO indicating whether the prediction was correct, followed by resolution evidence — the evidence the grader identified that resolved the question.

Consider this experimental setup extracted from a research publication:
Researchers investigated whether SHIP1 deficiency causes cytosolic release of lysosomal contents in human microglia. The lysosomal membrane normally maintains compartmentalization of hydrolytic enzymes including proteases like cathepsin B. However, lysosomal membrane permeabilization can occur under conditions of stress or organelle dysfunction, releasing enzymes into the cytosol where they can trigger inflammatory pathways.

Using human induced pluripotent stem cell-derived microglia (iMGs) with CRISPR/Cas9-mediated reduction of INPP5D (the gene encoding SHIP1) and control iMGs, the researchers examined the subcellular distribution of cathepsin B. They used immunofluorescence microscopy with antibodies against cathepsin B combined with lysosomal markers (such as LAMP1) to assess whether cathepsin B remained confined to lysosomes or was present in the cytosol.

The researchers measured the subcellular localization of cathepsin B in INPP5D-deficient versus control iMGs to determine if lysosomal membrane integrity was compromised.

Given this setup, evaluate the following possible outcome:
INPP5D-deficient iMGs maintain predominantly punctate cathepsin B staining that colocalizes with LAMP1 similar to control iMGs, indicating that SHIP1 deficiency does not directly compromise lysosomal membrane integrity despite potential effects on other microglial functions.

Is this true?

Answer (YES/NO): NO